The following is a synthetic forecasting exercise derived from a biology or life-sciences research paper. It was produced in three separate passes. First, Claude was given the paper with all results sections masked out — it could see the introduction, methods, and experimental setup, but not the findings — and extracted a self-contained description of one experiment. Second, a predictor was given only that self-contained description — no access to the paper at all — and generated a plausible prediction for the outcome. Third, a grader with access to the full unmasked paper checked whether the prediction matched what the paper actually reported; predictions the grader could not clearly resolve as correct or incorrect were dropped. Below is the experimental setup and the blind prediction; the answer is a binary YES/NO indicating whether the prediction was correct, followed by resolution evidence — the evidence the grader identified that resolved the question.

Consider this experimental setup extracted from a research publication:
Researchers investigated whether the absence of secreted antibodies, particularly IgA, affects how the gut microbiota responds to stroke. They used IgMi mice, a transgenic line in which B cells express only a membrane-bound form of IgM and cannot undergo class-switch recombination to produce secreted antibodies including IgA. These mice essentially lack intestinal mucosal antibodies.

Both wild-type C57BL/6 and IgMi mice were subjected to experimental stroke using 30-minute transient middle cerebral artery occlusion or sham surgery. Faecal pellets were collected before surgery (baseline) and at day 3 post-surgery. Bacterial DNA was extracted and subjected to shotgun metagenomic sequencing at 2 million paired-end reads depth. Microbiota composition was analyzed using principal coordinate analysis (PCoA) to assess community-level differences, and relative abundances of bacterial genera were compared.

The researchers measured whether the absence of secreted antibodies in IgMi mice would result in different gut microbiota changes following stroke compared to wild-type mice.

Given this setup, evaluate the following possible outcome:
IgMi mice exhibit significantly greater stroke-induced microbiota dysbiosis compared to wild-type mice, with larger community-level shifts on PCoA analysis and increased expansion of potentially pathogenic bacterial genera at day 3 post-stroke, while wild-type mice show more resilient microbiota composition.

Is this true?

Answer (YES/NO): NO